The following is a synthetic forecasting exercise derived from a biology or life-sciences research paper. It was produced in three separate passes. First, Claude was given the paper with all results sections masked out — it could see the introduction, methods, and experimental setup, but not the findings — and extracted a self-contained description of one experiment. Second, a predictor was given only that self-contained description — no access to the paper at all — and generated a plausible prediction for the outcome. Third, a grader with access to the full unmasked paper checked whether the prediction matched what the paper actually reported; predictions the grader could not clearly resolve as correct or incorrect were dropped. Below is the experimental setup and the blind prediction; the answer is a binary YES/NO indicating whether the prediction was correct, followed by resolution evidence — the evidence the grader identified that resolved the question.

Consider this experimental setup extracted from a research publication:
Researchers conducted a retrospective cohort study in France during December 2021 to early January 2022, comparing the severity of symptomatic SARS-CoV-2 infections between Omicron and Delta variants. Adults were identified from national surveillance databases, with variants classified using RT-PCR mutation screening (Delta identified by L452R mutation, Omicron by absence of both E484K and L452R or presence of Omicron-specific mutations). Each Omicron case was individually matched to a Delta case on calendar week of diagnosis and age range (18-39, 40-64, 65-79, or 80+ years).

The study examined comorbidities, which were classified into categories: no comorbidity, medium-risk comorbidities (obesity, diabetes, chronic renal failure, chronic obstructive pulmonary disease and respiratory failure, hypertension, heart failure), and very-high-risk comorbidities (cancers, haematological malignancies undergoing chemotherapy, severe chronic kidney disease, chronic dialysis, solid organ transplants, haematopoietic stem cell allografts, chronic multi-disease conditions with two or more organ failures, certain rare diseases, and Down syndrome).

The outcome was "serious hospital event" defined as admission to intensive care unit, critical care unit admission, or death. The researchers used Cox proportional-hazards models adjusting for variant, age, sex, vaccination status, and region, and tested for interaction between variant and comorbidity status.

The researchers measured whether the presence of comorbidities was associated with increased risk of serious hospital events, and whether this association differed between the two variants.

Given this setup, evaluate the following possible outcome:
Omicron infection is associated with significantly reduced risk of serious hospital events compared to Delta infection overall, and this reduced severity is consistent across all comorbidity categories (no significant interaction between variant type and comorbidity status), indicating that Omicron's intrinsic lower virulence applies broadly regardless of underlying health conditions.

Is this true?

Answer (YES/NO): YES